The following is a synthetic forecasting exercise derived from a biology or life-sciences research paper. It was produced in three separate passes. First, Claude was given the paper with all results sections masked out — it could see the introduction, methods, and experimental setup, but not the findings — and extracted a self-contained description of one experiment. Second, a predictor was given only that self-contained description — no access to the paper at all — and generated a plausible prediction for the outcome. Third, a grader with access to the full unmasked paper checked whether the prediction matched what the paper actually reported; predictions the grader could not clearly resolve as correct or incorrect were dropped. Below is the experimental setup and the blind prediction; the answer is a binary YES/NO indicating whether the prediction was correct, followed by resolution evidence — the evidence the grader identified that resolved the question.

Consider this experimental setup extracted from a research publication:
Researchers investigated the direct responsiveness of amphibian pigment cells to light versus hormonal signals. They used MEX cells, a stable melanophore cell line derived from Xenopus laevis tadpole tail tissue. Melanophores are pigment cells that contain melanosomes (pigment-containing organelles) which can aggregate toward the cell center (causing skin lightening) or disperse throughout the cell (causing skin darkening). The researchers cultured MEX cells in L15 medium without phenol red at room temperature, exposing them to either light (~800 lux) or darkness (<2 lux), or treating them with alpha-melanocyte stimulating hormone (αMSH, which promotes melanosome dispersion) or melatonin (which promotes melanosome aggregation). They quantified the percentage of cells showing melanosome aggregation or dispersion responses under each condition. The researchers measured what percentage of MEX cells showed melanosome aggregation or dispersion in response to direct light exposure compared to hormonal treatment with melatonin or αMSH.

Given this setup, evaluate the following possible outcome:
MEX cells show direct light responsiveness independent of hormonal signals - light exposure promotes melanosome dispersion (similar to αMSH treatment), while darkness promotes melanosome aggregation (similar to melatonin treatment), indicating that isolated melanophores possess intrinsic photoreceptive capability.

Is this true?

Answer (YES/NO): NO